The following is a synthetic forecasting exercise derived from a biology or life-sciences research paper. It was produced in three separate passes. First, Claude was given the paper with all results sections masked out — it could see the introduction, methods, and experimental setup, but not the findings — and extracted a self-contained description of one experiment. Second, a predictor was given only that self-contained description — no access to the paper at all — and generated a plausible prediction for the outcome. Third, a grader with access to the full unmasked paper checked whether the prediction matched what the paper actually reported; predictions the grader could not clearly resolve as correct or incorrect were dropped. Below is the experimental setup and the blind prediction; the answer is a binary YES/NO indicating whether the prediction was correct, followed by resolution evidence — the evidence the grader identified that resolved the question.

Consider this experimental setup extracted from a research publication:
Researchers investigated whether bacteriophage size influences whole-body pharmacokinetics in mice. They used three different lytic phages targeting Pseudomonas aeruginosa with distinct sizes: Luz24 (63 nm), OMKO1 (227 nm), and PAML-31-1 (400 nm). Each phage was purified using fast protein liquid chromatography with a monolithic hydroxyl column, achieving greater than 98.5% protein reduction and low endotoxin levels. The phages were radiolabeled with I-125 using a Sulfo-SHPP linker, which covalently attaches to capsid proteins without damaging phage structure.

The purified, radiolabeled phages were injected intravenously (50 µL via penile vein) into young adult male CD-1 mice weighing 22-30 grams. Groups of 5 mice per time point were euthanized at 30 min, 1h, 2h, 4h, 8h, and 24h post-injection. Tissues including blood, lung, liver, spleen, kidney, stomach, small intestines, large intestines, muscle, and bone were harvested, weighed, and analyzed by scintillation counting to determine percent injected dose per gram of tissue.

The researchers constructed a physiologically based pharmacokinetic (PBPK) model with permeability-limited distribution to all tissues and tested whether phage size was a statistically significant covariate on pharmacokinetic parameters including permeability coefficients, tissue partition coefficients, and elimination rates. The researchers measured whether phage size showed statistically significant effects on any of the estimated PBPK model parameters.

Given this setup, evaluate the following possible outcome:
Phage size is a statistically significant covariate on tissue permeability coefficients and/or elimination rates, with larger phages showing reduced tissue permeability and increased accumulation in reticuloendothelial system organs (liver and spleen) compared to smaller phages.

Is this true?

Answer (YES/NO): NO